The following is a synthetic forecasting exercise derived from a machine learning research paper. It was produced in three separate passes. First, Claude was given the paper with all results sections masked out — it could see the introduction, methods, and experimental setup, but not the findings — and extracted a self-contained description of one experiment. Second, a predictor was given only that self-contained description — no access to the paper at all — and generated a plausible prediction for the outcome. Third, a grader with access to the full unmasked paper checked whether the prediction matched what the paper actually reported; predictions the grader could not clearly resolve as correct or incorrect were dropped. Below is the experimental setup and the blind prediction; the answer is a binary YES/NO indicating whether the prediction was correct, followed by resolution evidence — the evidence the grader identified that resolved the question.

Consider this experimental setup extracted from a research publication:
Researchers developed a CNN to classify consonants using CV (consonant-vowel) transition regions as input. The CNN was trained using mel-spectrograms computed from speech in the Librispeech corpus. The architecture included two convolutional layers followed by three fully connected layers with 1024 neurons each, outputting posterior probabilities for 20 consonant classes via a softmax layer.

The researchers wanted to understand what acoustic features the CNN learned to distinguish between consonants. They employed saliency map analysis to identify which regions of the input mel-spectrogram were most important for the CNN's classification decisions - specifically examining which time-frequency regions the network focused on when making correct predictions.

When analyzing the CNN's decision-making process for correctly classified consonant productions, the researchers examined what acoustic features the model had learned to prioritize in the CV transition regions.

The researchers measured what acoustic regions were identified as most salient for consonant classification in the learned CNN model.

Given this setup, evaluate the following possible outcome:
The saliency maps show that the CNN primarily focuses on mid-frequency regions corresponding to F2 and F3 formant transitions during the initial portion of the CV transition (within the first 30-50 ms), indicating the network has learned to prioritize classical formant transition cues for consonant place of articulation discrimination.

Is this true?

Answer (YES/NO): NO